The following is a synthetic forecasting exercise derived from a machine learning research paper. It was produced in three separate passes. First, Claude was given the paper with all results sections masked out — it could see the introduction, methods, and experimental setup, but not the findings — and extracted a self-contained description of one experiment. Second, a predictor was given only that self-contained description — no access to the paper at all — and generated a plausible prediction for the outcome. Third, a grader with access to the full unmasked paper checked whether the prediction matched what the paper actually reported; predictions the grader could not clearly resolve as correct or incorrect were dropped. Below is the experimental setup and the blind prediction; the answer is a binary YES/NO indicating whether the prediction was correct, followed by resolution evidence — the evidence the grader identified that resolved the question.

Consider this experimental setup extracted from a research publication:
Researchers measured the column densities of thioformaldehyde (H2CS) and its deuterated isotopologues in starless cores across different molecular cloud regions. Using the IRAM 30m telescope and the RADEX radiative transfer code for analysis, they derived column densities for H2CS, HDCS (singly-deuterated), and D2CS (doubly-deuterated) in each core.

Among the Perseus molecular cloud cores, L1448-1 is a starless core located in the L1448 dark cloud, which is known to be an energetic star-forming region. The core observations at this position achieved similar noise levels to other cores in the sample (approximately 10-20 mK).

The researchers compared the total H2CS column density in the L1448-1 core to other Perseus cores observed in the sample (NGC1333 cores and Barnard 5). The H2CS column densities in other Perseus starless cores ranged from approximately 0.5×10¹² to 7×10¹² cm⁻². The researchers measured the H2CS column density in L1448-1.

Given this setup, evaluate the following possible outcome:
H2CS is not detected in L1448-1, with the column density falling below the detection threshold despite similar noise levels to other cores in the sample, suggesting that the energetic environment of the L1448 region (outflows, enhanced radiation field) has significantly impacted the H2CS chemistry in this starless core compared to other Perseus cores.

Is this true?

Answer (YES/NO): NO